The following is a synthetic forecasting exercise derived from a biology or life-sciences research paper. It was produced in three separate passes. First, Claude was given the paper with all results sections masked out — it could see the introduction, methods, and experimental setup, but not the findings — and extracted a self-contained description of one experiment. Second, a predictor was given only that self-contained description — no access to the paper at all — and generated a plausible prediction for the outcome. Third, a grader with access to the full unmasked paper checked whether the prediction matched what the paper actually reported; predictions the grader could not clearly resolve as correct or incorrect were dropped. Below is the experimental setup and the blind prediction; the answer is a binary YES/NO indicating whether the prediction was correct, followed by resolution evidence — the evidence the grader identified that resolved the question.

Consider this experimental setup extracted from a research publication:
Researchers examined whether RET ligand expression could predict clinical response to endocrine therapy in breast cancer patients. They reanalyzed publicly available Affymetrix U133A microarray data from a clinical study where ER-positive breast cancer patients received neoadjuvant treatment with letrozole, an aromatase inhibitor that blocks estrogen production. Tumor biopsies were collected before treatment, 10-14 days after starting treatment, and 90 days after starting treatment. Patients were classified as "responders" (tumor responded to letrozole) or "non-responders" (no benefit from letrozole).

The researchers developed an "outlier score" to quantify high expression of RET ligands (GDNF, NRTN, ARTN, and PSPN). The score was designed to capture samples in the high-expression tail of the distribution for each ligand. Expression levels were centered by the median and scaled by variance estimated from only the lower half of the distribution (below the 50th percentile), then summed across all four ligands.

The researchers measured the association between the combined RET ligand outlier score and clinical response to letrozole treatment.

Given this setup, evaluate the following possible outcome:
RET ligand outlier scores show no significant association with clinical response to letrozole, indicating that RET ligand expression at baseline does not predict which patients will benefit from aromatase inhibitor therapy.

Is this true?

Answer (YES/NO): NO